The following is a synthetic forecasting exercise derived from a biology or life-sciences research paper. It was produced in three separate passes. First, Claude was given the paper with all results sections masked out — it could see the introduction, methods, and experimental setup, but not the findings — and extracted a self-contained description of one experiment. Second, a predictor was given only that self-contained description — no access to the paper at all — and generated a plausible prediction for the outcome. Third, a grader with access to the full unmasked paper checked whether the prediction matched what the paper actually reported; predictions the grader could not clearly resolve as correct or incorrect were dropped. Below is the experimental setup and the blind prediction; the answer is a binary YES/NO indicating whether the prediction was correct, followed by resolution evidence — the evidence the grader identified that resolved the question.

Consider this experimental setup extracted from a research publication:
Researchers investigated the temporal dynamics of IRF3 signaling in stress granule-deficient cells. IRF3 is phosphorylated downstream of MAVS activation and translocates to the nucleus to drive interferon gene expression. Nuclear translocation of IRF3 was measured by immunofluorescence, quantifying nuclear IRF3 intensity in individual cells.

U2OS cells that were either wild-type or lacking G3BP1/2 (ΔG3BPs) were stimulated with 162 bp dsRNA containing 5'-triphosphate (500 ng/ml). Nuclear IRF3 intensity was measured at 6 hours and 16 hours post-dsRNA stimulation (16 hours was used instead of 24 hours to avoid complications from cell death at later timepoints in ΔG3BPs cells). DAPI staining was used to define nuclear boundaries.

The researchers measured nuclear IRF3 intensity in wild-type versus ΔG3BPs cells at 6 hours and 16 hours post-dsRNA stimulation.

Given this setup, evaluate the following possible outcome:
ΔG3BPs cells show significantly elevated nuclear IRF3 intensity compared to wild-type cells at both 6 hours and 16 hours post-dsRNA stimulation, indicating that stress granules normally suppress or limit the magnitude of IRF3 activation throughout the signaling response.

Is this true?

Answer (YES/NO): NO